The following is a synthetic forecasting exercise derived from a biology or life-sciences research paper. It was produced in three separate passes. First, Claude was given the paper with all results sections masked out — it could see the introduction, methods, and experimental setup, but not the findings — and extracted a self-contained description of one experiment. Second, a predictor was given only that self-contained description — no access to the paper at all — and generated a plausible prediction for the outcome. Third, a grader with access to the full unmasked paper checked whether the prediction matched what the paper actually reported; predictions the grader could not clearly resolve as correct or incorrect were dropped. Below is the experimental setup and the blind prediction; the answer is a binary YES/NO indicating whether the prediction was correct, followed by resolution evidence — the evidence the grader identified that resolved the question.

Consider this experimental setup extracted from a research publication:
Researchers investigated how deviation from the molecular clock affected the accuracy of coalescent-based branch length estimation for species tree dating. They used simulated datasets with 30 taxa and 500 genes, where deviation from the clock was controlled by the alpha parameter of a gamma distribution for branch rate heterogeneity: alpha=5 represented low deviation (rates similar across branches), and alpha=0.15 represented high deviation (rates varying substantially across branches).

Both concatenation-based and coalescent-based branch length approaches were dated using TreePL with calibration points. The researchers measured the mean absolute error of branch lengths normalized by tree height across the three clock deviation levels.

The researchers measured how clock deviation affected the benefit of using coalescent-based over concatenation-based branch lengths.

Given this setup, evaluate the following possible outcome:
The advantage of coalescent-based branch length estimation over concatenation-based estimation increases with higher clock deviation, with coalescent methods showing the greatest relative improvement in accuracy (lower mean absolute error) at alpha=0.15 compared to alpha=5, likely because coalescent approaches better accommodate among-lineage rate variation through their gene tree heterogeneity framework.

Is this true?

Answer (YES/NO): NO